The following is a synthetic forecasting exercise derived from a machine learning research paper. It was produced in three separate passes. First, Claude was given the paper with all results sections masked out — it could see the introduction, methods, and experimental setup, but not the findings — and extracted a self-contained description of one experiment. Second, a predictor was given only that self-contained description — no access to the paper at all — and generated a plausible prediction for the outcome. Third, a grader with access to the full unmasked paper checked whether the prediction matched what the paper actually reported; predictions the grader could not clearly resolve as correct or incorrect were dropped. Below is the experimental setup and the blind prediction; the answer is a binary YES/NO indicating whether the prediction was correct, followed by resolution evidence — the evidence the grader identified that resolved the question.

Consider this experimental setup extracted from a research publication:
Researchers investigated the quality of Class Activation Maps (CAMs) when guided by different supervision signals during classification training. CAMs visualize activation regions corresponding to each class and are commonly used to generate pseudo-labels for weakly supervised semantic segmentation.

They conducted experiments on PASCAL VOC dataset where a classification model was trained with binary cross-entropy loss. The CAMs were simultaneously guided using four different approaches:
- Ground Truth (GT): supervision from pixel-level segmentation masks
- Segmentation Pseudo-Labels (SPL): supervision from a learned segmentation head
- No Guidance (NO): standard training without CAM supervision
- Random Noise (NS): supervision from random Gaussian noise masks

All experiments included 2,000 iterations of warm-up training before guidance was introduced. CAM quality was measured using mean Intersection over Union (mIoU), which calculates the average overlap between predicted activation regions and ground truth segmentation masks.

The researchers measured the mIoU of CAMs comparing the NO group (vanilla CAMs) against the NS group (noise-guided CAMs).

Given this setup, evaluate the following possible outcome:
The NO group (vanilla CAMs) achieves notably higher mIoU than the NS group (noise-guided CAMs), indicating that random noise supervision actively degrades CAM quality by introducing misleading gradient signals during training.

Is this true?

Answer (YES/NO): YES